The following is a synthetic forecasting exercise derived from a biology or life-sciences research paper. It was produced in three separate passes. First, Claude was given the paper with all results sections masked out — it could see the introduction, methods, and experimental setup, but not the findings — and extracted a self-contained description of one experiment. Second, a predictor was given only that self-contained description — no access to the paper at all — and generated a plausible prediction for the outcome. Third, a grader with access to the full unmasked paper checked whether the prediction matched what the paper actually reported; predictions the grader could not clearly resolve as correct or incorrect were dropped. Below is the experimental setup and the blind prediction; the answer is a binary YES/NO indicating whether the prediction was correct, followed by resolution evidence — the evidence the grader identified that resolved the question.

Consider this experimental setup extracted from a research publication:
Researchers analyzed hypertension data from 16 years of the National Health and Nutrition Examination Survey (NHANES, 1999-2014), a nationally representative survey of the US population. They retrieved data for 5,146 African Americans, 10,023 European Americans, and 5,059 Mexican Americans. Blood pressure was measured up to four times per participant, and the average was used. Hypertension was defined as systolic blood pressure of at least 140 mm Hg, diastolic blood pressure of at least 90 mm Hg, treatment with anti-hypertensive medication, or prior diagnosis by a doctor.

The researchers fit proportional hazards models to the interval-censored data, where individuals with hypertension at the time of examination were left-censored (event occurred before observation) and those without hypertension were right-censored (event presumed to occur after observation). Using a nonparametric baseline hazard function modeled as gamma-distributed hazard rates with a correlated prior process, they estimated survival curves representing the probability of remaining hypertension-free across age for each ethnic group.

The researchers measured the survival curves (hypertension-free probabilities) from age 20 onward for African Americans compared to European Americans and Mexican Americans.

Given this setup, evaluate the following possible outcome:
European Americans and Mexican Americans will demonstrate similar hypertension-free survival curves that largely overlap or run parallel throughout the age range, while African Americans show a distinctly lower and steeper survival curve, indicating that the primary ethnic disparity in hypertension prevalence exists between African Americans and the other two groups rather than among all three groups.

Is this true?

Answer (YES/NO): YES